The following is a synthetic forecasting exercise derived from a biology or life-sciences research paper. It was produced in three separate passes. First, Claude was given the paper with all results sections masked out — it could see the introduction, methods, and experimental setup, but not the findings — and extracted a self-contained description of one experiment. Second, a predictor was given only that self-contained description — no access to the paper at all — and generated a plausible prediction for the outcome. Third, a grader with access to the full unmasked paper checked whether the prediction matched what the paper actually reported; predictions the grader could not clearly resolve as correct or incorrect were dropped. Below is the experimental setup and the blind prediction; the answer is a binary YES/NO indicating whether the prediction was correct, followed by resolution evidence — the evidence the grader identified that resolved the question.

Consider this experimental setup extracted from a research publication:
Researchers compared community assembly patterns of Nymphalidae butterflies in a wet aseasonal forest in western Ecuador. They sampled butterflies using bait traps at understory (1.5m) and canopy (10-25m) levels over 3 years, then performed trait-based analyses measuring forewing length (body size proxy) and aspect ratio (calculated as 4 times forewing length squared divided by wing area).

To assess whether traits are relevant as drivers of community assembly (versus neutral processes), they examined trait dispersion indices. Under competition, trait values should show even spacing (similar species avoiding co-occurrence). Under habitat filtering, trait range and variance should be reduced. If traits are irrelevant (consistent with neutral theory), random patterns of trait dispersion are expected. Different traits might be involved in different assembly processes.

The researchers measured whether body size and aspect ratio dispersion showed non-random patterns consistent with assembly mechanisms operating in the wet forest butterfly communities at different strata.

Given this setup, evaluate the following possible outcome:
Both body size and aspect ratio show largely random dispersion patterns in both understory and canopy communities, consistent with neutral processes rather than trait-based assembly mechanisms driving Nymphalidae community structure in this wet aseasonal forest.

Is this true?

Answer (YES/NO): NO